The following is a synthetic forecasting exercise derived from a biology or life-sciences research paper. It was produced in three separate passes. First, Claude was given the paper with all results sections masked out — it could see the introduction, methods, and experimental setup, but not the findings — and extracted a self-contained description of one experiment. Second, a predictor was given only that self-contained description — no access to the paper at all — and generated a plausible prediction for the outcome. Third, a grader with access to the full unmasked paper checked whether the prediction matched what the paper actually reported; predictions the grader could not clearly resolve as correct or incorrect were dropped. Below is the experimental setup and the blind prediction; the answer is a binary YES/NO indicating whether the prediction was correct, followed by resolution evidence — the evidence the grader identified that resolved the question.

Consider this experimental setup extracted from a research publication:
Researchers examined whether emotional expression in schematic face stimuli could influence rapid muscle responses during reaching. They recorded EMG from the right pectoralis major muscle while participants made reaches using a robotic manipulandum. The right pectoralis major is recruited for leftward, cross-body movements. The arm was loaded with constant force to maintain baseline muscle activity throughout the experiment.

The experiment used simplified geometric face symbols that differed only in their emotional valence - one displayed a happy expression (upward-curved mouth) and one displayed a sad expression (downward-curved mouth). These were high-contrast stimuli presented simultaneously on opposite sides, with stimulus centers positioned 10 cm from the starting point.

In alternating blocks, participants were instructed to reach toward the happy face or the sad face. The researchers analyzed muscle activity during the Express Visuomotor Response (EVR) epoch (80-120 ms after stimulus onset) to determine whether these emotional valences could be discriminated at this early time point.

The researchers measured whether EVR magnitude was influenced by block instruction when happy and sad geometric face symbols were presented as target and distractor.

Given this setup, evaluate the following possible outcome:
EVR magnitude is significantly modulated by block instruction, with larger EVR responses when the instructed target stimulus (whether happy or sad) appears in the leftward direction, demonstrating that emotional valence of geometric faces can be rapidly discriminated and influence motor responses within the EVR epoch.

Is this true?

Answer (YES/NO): NO